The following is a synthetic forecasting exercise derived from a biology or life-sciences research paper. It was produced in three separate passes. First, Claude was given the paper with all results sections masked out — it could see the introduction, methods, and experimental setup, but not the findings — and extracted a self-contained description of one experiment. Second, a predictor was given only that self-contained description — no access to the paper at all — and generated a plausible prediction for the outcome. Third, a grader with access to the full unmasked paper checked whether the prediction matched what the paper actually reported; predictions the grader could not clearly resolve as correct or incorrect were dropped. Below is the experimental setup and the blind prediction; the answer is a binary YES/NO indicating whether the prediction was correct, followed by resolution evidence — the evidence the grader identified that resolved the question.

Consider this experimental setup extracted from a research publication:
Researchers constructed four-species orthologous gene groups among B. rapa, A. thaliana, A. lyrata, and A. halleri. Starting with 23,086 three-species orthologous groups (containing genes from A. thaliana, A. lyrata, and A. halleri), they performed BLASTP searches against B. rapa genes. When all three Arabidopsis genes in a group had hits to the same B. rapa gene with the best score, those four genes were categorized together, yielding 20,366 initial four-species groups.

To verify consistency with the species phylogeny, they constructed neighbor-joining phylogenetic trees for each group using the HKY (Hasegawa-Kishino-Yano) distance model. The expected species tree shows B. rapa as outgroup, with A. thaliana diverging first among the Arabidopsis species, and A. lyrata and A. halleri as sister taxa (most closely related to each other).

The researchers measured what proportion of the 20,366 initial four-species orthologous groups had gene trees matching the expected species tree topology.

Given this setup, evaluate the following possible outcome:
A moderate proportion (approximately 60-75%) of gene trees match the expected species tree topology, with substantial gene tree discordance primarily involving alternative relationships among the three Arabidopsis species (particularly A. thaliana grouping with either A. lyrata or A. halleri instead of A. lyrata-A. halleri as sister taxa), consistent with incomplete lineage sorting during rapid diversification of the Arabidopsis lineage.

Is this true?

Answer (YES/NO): NO